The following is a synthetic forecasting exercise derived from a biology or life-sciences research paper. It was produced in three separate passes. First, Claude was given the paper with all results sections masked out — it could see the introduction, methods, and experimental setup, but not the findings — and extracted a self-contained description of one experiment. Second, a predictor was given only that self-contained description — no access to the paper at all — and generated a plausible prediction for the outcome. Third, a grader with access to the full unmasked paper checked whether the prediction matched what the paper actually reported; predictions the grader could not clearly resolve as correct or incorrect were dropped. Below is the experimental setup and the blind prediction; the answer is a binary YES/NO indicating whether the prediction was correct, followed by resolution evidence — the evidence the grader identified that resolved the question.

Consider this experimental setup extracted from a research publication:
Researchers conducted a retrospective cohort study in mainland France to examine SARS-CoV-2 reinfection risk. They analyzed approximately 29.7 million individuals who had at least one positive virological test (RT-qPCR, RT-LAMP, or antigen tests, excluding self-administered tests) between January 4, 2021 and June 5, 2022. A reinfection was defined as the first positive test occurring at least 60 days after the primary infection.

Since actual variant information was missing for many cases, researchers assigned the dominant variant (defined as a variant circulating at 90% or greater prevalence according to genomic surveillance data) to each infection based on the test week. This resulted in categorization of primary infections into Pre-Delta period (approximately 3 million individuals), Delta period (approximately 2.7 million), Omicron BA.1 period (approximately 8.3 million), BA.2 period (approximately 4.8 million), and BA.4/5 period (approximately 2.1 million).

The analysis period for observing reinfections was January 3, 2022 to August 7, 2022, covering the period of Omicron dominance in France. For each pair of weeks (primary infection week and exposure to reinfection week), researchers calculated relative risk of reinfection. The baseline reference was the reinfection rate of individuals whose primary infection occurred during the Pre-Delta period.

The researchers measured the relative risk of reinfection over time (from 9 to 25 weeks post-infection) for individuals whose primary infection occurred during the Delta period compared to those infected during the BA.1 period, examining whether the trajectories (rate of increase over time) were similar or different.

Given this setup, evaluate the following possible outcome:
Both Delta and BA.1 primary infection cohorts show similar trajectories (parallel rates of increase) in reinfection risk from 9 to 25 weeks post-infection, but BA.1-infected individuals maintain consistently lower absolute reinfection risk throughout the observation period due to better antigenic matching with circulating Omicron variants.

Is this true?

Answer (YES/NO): YES